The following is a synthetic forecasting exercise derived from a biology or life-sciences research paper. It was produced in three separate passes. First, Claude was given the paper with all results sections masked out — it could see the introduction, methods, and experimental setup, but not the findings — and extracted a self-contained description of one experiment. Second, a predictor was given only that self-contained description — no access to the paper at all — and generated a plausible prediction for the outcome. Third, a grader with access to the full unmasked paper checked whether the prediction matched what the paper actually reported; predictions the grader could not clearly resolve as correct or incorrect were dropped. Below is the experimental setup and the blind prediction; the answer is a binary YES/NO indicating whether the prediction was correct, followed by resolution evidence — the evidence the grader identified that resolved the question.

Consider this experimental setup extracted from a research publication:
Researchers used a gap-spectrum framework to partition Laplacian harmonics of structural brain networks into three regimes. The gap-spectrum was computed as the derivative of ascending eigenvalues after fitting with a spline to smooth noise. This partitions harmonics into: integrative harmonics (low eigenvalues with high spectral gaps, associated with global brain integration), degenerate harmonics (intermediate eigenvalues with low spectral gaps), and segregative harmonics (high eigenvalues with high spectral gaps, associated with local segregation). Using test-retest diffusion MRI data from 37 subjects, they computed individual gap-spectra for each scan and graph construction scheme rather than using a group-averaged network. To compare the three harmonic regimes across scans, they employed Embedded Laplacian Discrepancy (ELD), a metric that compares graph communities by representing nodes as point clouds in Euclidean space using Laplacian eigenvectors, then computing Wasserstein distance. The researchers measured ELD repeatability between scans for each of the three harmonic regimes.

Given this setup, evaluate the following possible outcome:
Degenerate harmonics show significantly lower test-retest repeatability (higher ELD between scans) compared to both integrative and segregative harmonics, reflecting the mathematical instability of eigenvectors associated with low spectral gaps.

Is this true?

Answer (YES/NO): NO